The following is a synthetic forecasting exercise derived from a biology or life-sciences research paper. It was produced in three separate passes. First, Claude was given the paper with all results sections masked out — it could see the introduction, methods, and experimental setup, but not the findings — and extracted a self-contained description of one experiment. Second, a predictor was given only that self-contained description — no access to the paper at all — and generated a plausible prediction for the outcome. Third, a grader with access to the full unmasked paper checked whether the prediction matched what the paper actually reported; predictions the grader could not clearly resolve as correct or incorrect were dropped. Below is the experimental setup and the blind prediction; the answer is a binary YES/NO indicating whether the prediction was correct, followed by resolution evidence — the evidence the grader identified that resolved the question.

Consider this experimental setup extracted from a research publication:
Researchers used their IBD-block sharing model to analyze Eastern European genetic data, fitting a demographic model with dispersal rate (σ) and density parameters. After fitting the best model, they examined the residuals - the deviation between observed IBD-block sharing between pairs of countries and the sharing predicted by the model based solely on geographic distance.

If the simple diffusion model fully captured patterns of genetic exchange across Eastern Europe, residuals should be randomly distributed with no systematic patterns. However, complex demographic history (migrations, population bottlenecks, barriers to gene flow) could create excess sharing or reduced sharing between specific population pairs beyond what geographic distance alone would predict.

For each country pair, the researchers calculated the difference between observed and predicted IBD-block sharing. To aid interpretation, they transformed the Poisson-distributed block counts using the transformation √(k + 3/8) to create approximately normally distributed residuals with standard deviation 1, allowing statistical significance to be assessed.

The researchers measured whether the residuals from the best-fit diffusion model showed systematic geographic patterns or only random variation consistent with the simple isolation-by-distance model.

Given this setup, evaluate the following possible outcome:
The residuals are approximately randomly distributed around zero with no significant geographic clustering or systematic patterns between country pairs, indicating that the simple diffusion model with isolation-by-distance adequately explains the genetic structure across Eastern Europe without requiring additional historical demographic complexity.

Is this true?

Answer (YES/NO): NO